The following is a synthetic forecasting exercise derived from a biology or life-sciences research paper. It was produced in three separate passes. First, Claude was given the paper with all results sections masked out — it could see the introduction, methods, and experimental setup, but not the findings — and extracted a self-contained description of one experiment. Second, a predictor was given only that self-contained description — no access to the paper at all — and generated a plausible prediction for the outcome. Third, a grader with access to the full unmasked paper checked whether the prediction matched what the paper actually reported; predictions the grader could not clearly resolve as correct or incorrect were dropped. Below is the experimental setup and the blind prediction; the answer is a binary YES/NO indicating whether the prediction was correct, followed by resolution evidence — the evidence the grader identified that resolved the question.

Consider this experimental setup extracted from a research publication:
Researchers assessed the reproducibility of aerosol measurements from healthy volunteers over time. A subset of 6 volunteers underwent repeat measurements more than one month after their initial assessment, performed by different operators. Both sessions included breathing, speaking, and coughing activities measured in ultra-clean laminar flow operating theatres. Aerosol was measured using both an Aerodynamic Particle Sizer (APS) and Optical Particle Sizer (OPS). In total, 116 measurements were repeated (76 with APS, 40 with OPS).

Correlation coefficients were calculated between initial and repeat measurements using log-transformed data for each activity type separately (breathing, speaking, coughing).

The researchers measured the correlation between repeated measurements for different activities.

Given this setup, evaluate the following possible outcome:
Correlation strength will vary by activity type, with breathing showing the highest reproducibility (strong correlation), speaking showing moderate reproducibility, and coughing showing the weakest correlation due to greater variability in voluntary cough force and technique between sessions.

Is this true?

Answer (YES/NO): NO